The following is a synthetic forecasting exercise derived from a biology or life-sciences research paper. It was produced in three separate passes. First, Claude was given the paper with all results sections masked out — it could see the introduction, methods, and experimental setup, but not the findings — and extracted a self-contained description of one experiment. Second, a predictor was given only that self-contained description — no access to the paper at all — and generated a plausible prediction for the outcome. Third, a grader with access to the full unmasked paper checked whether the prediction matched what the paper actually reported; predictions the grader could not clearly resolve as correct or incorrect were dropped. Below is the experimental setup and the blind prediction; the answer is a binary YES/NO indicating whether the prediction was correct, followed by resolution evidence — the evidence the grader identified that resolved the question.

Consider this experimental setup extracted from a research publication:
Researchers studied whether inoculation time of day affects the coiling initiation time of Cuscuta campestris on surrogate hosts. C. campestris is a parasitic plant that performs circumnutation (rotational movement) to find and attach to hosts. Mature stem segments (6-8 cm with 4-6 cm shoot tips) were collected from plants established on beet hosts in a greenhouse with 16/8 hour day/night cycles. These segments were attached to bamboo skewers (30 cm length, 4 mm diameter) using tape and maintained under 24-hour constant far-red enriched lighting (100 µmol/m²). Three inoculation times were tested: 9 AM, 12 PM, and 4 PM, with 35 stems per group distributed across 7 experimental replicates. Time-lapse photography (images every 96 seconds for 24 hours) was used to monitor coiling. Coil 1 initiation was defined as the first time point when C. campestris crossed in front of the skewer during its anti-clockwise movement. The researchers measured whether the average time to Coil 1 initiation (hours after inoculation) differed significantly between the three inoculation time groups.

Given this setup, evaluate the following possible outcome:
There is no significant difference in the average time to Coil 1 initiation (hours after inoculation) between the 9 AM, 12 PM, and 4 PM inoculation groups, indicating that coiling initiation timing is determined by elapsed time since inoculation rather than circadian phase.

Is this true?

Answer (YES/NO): NO